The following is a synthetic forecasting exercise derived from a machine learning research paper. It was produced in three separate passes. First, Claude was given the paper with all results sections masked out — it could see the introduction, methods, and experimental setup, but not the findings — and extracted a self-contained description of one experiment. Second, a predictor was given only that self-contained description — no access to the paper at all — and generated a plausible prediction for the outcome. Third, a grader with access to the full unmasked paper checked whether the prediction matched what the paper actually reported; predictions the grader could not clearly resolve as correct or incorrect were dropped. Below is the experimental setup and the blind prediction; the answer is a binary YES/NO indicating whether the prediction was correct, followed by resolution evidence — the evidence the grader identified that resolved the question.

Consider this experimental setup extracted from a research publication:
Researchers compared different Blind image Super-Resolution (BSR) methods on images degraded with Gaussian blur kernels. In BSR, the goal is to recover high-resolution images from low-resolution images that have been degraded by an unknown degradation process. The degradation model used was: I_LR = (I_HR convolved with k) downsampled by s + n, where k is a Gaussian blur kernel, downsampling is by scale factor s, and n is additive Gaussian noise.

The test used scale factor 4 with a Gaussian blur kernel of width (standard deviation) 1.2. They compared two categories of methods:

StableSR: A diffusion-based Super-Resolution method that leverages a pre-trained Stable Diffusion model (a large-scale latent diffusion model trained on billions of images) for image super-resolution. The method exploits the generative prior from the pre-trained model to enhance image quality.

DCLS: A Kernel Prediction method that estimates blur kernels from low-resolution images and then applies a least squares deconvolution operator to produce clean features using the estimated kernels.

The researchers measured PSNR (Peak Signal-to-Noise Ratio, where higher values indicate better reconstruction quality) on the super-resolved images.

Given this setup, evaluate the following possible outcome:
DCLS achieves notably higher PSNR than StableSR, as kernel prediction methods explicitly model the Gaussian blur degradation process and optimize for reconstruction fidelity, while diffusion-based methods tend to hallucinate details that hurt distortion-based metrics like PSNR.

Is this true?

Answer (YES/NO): YES